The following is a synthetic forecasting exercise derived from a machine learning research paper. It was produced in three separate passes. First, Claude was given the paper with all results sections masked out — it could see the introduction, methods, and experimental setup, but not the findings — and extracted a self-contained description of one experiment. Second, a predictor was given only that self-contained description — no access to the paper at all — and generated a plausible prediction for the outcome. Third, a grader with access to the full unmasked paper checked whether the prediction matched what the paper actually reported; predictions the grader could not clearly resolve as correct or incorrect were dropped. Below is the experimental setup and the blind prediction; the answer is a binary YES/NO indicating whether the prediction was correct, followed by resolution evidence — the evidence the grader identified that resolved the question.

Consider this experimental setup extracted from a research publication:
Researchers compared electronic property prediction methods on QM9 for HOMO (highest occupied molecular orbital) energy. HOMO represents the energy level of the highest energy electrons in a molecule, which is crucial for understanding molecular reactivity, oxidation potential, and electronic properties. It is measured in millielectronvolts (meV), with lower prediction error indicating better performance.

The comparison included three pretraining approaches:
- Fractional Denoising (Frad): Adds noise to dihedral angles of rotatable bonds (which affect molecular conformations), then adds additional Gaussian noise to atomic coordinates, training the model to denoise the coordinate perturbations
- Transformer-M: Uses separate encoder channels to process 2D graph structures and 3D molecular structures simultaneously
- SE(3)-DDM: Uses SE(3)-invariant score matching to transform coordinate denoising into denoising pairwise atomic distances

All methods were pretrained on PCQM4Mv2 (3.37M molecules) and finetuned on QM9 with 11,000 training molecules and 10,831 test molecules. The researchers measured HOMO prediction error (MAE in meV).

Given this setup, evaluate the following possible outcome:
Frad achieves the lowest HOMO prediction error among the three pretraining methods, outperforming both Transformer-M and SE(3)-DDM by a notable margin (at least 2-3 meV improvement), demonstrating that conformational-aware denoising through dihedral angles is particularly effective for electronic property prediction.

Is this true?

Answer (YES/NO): YES